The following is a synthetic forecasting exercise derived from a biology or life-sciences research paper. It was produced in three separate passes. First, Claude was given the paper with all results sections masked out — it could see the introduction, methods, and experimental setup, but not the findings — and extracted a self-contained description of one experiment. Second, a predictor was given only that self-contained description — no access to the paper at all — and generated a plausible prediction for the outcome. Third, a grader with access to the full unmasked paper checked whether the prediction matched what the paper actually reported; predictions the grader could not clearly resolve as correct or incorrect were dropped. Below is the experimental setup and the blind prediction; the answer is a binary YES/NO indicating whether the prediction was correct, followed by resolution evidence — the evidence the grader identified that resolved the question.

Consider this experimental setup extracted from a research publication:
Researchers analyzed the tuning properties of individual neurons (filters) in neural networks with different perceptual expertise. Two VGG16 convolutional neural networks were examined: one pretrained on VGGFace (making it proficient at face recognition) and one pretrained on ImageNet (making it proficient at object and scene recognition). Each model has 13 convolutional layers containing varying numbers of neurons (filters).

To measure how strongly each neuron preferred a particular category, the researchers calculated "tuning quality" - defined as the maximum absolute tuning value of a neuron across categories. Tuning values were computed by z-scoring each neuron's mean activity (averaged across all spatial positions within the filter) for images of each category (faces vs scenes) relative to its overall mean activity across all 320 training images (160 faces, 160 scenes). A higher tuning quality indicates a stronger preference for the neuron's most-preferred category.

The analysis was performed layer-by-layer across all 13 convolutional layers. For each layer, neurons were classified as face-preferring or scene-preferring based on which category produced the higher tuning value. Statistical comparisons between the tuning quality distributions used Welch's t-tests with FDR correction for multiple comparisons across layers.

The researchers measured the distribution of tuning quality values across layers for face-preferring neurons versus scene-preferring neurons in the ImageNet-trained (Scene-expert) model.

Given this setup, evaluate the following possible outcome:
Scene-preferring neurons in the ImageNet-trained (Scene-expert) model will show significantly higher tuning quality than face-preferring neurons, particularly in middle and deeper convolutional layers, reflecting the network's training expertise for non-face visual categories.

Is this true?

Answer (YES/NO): YES